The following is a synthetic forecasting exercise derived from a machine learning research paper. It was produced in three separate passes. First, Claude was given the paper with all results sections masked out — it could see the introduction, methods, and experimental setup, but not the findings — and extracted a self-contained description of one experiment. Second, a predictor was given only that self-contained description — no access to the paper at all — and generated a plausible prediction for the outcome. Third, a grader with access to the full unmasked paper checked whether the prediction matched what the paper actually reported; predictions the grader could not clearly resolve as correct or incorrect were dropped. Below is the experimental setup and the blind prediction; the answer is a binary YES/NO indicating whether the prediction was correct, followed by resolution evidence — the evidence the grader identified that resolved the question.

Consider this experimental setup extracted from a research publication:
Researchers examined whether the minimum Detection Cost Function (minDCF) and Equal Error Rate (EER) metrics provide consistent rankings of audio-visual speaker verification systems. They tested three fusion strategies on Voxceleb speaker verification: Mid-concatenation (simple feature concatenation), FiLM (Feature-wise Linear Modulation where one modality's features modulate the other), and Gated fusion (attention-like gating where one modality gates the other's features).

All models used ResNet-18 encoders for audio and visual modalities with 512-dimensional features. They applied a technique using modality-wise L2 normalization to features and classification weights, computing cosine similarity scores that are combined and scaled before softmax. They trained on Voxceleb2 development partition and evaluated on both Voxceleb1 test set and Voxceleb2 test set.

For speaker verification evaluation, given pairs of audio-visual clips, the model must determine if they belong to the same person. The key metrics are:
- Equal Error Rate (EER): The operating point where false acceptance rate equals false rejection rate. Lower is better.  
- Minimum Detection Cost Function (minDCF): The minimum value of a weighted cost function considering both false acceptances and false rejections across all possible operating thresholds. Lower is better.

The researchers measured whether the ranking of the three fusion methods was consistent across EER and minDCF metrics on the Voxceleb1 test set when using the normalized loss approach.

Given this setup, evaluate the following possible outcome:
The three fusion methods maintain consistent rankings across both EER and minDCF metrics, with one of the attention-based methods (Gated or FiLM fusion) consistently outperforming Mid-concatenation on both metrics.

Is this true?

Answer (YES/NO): NO